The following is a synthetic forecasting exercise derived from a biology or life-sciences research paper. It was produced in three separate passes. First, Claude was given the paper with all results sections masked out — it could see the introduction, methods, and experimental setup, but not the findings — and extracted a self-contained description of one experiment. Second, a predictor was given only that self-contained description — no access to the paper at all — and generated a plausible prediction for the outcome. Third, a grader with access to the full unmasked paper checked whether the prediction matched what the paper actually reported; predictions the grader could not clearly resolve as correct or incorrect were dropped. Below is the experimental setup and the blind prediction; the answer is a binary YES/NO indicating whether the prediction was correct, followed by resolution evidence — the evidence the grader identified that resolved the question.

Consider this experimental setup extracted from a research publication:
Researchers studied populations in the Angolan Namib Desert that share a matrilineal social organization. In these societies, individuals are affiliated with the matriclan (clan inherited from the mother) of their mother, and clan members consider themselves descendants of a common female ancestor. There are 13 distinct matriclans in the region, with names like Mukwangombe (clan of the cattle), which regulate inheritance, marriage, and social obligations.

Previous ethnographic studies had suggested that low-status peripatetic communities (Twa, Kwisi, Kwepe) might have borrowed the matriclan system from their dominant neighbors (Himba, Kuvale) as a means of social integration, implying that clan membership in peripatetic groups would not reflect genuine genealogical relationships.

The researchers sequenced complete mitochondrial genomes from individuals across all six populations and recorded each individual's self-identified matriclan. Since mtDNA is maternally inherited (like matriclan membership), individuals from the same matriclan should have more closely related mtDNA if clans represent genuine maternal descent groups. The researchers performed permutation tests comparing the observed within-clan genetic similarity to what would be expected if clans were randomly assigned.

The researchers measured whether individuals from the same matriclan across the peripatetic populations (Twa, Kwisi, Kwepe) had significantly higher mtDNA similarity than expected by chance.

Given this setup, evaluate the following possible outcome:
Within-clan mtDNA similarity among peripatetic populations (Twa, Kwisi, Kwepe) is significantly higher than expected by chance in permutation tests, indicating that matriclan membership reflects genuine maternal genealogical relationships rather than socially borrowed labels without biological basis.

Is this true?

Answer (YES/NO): YES